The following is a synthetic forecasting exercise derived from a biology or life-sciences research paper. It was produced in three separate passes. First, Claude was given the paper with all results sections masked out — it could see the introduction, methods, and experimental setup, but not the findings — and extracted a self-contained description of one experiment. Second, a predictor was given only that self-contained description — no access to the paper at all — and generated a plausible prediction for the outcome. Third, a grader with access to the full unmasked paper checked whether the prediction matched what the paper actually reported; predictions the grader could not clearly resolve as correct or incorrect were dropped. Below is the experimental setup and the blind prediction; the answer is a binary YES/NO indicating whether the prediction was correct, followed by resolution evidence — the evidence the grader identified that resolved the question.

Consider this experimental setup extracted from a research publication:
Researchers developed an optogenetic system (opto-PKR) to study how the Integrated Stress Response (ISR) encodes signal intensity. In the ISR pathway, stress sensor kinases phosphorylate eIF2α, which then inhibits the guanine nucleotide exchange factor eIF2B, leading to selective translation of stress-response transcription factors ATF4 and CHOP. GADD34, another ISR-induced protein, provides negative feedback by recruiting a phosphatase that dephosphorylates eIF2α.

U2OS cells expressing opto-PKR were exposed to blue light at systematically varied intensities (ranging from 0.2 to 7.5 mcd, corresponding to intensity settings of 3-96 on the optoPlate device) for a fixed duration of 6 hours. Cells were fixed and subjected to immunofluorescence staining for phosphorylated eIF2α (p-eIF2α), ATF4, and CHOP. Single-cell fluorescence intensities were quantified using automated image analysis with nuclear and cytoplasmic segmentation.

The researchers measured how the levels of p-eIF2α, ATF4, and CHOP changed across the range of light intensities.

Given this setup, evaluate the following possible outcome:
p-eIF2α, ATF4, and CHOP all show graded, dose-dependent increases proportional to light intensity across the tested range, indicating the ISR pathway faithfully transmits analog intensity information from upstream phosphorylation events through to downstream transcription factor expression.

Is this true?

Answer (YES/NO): YES